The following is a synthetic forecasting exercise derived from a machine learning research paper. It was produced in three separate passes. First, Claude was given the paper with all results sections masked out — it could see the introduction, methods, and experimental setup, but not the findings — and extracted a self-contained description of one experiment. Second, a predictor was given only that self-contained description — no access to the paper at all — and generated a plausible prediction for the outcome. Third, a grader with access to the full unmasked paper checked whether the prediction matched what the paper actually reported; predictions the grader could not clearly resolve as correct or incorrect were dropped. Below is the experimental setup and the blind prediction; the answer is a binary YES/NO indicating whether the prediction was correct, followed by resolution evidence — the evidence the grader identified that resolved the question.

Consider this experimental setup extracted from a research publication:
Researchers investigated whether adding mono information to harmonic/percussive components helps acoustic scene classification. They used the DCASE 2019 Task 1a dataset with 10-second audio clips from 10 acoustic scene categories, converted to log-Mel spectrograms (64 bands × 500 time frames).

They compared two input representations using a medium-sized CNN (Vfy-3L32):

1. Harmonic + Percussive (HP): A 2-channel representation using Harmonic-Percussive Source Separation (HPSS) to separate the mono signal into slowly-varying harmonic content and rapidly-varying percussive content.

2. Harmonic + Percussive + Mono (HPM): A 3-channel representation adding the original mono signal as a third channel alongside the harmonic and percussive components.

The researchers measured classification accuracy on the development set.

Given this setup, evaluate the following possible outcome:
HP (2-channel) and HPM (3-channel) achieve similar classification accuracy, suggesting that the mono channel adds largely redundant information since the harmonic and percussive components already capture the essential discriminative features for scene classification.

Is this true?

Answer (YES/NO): NO